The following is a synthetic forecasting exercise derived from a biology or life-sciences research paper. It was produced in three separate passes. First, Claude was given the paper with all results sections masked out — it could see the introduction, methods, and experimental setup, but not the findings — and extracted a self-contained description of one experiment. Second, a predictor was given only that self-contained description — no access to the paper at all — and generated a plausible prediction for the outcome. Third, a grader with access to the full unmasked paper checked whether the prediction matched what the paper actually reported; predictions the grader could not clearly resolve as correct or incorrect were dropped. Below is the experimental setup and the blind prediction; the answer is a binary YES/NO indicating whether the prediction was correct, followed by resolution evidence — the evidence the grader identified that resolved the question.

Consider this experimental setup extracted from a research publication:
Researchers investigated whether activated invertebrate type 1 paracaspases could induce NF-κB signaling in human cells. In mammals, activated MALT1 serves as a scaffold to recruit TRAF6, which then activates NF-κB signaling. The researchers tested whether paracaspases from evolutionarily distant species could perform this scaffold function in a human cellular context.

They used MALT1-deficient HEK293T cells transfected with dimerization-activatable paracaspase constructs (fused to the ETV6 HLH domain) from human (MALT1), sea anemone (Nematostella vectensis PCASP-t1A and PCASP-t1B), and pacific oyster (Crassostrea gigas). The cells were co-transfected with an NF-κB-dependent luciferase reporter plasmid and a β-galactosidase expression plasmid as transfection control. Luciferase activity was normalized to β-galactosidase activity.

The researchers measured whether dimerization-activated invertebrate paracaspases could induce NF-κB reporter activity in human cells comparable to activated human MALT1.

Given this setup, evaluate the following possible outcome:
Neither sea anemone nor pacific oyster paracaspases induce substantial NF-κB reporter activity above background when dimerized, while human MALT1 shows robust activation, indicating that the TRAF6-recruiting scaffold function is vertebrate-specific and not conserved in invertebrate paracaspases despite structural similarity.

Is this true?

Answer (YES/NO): YES